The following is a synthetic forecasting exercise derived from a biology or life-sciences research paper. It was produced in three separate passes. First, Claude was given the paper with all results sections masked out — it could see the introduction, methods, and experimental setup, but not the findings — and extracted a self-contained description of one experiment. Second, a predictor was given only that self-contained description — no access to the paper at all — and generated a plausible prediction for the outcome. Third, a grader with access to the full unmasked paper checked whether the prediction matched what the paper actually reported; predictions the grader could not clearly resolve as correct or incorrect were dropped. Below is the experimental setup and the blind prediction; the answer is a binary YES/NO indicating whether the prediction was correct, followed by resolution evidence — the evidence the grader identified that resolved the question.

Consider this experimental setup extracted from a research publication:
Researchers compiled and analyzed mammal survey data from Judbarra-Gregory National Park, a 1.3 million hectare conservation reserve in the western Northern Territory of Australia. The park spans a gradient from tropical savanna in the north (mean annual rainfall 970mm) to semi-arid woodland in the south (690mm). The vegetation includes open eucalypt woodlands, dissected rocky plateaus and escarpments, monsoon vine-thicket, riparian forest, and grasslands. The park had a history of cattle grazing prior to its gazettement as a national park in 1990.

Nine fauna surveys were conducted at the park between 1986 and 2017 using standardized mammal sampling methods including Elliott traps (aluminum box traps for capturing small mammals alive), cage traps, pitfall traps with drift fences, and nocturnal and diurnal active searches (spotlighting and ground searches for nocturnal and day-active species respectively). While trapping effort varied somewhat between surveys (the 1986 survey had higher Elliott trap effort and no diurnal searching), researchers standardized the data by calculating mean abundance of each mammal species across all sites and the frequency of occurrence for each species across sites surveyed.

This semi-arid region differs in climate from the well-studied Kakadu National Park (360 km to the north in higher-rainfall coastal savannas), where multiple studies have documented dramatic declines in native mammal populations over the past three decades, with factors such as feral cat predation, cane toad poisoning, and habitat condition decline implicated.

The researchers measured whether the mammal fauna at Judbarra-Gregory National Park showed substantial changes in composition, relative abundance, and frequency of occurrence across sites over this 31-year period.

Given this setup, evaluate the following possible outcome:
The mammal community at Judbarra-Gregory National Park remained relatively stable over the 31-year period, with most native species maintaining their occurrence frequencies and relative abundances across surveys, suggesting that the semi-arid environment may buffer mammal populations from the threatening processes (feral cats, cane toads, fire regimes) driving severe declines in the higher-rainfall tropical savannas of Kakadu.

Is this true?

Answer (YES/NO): NO